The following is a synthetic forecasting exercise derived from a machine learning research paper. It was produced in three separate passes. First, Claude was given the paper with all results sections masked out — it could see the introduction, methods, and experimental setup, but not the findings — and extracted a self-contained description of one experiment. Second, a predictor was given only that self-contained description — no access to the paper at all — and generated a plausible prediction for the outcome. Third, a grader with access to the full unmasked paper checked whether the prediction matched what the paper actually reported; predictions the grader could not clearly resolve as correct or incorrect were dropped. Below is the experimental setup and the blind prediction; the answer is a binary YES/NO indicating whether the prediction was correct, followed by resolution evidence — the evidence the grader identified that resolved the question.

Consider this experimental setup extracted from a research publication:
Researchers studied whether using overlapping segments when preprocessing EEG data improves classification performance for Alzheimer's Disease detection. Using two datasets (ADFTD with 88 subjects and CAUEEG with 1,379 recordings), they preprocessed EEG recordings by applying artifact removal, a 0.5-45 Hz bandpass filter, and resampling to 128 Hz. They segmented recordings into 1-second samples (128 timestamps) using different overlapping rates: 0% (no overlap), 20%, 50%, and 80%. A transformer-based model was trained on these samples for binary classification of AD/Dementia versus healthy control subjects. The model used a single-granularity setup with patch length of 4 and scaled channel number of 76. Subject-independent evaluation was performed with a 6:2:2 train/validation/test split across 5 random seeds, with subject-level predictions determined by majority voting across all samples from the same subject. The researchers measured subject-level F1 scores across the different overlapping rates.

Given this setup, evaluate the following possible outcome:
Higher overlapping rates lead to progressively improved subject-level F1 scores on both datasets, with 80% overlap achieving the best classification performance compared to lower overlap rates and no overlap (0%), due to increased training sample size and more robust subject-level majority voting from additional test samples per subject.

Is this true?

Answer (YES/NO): NO